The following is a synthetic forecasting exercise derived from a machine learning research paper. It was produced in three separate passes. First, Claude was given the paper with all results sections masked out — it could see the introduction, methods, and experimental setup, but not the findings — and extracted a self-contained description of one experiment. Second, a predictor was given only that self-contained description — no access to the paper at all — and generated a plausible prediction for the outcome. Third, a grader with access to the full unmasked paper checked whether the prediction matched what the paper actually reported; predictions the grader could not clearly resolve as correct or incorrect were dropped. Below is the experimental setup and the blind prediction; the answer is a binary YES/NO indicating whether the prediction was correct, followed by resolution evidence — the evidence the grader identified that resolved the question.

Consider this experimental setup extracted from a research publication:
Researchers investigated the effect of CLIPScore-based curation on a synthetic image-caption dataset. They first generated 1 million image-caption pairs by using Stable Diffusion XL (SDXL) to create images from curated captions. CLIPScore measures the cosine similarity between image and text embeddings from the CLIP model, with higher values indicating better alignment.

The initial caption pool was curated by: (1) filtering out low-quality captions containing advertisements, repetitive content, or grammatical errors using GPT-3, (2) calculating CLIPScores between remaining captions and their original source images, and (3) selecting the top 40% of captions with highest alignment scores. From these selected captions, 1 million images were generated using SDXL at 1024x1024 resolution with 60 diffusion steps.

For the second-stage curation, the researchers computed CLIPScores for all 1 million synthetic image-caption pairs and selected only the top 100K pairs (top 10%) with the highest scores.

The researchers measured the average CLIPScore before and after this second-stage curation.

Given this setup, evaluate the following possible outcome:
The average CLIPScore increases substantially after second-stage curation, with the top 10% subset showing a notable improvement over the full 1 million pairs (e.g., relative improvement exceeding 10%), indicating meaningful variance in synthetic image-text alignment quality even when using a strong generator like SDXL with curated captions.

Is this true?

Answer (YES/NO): YES